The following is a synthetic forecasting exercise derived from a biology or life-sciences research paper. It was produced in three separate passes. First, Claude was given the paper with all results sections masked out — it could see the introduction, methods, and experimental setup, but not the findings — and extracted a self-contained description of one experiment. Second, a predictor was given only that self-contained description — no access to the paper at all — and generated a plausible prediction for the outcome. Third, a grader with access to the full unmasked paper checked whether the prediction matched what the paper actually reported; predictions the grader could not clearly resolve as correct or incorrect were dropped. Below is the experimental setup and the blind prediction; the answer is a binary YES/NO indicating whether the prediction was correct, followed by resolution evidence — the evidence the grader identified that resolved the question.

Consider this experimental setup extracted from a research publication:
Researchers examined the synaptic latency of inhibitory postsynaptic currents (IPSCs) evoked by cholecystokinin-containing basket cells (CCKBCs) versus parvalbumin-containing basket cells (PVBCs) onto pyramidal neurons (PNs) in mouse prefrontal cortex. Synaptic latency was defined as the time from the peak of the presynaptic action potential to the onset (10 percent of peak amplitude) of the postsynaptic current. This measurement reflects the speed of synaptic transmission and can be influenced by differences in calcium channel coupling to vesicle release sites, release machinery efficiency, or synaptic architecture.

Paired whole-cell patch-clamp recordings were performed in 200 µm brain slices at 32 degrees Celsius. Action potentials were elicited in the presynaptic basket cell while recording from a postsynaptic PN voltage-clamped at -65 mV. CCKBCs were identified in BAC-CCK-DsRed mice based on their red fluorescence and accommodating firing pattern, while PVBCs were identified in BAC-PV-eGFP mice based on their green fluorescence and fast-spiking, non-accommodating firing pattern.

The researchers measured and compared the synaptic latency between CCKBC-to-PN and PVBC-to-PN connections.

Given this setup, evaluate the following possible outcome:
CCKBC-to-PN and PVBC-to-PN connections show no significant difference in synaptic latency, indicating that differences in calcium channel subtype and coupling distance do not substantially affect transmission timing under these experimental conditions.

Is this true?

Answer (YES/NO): NO